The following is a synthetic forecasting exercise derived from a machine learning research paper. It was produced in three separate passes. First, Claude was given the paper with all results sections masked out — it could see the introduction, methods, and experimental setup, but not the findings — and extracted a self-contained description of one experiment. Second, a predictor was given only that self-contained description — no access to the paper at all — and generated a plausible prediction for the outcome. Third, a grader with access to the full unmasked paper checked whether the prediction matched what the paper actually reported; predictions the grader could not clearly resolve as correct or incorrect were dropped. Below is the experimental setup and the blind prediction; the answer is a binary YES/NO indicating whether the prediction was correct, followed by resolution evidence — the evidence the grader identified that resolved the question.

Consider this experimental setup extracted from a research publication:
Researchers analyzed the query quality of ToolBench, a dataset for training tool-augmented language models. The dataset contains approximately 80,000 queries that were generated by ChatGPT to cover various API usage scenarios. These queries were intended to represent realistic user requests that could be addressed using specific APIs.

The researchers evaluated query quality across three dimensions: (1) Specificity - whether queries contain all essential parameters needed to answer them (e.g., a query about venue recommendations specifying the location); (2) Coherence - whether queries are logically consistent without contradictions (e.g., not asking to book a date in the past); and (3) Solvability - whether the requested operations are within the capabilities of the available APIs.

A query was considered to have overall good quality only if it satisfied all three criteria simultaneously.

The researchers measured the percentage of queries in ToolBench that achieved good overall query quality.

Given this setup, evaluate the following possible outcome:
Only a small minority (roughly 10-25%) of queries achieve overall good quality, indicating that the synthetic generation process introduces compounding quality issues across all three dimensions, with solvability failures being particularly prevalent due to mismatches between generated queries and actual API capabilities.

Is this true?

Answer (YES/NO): NO